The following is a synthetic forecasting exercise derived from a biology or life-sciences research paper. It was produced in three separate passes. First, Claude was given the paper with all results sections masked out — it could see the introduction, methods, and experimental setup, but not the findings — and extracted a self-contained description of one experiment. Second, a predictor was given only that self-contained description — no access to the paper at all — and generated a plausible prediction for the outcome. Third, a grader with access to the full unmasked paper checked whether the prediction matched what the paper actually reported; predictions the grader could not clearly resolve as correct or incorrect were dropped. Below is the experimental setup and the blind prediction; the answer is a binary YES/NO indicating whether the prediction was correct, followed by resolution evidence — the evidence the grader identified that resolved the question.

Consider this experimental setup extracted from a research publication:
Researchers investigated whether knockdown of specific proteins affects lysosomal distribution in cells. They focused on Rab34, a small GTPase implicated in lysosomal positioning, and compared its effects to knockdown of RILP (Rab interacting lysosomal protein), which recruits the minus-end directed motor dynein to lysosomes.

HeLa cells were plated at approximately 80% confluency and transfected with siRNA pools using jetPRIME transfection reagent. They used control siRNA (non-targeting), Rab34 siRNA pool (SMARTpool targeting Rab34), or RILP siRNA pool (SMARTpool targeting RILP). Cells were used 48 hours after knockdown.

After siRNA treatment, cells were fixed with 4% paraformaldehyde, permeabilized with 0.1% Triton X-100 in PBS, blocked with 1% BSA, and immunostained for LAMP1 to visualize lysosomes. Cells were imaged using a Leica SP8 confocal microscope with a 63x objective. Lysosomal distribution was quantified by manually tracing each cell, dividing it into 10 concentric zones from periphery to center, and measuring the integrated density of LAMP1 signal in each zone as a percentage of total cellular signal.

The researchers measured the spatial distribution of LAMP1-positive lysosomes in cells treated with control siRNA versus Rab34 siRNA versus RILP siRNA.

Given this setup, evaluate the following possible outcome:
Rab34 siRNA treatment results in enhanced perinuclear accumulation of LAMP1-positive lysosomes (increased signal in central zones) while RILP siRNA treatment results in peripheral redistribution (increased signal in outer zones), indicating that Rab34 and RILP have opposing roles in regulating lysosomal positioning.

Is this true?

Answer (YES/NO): NO